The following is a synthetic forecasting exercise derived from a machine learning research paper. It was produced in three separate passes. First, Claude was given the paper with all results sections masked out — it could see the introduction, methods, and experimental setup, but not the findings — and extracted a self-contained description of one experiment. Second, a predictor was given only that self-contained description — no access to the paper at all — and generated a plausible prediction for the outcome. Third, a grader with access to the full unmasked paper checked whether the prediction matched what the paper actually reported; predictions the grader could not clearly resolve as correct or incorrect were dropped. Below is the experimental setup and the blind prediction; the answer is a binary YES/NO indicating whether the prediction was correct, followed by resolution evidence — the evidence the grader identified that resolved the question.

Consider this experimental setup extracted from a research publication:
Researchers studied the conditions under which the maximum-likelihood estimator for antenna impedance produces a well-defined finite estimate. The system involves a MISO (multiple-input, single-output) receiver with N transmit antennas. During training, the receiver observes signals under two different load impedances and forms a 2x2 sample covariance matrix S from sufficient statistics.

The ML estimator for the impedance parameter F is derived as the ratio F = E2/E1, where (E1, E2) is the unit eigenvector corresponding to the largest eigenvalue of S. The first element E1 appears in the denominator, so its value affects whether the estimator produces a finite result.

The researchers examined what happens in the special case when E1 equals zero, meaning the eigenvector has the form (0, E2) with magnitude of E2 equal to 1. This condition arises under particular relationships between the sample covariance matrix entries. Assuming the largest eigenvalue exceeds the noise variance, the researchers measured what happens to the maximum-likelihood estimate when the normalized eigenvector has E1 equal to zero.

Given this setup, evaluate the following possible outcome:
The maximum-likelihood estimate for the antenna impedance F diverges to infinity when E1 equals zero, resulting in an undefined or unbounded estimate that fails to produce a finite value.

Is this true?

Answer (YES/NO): YES